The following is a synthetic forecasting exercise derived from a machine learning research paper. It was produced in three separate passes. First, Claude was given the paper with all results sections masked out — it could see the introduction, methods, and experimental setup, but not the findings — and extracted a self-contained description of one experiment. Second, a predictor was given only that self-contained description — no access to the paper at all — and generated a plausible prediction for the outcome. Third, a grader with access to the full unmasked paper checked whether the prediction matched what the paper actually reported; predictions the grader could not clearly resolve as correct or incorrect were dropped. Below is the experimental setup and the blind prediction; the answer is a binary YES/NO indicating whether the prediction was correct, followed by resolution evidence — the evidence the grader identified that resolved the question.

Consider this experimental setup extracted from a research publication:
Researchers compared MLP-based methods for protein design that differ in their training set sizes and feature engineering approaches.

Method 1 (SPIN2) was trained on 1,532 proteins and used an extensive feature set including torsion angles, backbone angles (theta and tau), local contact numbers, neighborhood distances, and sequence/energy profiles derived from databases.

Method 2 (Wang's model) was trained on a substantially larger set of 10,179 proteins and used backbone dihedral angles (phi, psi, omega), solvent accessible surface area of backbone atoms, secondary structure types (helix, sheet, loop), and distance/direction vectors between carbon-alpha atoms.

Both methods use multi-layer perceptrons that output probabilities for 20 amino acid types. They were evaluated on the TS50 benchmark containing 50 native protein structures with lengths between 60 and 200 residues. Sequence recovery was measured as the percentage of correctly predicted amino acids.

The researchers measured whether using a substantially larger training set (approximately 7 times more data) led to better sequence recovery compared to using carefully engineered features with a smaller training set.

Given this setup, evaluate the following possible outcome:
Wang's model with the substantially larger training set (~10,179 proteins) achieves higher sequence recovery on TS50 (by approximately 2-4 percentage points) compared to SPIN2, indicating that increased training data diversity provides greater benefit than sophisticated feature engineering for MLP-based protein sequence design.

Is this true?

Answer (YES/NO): NO